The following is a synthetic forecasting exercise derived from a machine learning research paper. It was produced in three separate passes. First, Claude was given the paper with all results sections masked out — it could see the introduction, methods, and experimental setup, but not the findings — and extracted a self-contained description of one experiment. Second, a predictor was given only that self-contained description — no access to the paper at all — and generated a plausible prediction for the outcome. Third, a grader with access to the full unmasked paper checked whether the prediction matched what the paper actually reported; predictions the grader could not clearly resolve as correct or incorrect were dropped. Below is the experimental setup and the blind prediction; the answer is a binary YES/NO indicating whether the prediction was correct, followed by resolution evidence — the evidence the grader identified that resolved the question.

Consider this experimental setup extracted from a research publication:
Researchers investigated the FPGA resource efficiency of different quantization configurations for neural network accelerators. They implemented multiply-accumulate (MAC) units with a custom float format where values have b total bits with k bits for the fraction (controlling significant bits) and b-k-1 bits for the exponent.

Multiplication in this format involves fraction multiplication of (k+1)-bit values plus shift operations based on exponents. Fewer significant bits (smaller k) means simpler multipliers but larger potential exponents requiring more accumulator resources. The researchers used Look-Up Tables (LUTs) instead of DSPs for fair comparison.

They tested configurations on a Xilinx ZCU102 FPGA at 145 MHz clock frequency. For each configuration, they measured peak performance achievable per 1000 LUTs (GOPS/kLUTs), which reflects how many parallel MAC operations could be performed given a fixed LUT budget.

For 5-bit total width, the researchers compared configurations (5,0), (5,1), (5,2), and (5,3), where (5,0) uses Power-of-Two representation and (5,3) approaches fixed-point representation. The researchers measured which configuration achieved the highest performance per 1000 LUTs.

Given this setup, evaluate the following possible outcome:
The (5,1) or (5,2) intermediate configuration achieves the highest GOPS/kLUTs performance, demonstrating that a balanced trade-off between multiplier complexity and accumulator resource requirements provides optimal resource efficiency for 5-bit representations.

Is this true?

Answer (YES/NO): YES